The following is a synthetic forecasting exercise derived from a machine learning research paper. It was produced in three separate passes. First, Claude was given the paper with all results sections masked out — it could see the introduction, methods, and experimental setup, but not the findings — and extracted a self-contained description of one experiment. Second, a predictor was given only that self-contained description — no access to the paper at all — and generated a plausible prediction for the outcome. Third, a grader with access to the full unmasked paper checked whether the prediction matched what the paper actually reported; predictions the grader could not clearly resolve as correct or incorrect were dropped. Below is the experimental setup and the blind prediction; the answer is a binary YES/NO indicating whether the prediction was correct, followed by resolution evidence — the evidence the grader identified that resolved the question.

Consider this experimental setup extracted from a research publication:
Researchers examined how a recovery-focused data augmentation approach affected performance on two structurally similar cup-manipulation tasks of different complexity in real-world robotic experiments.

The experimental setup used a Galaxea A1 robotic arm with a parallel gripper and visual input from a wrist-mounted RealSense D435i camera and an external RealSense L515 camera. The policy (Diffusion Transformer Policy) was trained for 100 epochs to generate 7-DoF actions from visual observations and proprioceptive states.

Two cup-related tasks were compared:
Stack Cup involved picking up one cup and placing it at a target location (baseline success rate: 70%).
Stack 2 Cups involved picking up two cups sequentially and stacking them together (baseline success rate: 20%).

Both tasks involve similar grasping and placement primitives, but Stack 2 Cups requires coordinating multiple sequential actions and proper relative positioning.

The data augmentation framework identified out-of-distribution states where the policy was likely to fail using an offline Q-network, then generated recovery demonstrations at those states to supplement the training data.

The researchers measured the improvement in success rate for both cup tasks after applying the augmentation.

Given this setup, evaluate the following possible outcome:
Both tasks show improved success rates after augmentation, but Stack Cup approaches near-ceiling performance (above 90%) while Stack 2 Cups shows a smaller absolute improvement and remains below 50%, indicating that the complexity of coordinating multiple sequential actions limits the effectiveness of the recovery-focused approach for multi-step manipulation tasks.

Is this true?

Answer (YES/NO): NO